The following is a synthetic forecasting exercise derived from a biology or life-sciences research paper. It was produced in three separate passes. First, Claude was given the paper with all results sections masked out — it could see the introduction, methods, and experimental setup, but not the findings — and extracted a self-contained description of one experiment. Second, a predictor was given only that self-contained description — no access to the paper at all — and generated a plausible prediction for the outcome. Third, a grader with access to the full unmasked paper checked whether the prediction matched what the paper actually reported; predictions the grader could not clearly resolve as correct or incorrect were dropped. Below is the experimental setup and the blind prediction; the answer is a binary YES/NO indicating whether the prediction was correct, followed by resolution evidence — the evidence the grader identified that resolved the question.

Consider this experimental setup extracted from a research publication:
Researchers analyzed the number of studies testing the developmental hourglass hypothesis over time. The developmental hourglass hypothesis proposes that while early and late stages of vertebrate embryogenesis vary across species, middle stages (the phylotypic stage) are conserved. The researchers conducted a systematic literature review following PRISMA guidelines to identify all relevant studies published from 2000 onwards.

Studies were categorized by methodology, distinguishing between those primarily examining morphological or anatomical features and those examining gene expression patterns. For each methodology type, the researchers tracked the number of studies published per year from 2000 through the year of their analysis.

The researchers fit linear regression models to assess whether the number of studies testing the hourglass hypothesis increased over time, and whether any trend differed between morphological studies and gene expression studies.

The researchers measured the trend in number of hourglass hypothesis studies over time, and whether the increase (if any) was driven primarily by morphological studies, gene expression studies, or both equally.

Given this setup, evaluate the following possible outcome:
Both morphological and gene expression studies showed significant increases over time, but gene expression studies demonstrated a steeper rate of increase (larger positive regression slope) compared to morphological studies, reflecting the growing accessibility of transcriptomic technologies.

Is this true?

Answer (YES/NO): NO